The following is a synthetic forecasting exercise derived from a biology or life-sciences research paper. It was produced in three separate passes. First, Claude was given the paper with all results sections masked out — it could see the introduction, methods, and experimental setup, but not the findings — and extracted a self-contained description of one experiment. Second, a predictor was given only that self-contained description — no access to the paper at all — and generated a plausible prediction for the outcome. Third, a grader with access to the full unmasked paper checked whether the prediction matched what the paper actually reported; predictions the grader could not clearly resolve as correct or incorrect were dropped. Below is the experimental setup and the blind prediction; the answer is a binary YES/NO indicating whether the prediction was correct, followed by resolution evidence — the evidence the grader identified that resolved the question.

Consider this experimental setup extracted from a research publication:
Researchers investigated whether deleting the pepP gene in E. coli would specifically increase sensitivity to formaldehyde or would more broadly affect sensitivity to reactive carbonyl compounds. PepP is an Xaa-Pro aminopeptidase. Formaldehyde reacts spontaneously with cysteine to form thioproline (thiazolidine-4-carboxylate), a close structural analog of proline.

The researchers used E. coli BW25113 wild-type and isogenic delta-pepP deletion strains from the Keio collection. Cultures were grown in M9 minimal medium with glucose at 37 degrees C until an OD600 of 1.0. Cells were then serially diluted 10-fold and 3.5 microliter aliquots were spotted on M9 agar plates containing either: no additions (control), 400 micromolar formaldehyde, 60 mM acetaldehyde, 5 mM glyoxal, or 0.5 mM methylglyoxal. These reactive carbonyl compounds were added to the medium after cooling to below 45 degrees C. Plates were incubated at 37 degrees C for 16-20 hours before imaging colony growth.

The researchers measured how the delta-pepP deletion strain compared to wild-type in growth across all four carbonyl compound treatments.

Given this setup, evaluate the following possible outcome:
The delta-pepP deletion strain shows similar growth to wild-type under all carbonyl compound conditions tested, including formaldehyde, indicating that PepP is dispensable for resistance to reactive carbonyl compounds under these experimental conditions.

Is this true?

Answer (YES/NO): NO